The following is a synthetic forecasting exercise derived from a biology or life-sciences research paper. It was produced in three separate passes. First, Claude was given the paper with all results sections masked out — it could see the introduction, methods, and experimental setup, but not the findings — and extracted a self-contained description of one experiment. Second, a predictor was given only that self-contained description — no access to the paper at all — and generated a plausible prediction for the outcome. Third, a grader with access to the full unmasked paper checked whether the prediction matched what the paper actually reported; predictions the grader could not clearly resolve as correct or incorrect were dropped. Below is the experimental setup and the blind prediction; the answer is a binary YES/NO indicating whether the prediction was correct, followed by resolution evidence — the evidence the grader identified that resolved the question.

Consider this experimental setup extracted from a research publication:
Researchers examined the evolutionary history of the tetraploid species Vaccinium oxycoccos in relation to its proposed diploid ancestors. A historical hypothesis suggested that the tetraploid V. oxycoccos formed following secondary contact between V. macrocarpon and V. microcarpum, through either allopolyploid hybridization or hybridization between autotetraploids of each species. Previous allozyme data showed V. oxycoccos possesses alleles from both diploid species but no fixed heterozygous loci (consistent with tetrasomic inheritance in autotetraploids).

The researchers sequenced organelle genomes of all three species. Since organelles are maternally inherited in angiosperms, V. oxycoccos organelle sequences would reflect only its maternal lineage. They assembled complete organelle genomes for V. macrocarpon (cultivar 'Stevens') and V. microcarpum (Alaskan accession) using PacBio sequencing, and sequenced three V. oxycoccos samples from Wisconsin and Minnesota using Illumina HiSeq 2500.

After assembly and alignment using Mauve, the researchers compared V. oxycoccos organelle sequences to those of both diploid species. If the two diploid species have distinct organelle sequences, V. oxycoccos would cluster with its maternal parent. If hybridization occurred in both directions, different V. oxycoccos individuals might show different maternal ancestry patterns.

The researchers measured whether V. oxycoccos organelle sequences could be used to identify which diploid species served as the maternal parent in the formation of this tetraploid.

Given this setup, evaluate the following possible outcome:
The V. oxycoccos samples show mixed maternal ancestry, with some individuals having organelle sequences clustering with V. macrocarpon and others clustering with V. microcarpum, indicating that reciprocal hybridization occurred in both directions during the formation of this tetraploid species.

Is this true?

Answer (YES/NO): NO